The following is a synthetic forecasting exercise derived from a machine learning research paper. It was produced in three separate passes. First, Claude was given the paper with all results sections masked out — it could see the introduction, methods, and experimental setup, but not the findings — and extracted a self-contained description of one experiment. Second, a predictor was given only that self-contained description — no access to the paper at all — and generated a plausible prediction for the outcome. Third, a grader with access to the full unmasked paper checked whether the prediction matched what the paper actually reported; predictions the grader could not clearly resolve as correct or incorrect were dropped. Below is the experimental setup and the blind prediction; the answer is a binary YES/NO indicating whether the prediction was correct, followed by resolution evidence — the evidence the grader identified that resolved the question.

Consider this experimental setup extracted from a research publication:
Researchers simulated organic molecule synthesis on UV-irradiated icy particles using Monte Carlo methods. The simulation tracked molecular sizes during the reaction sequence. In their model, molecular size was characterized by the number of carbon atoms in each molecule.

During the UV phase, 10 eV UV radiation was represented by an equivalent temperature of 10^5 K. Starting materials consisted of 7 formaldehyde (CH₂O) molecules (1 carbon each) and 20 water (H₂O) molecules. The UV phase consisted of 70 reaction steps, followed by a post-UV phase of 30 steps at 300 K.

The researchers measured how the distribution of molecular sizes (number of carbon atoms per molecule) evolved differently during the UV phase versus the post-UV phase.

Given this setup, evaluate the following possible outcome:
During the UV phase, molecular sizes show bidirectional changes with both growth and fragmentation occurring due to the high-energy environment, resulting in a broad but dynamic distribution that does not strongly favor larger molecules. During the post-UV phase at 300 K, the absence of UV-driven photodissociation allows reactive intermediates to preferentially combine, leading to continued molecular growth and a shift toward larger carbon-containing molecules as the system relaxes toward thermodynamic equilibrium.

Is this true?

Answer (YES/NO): NO